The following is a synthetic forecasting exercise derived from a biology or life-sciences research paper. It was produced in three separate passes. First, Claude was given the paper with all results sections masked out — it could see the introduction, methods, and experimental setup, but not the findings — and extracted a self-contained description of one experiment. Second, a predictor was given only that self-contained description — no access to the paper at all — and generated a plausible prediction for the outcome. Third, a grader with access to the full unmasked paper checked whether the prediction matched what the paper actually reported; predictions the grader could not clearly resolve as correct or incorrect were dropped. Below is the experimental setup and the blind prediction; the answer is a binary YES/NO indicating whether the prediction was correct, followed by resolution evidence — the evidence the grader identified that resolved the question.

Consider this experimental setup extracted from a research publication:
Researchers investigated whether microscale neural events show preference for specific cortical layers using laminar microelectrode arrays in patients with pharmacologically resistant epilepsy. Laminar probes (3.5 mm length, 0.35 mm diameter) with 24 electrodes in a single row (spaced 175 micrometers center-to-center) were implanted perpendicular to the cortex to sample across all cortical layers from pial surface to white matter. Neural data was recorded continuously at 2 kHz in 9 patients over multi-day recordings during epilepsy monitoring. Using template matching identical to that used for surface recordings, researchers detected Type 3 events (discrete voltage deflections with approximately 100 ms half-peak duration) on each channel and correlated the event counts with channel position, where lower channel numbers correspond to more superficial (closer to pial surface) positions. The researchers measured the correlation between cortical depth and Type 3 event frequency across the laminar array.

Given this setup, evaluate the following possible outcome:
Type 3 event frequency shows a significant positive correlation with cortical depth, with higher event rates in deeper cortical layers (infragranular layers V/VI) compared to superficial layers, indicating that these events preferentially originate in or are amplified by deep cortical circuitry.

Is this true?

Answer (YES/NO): NO